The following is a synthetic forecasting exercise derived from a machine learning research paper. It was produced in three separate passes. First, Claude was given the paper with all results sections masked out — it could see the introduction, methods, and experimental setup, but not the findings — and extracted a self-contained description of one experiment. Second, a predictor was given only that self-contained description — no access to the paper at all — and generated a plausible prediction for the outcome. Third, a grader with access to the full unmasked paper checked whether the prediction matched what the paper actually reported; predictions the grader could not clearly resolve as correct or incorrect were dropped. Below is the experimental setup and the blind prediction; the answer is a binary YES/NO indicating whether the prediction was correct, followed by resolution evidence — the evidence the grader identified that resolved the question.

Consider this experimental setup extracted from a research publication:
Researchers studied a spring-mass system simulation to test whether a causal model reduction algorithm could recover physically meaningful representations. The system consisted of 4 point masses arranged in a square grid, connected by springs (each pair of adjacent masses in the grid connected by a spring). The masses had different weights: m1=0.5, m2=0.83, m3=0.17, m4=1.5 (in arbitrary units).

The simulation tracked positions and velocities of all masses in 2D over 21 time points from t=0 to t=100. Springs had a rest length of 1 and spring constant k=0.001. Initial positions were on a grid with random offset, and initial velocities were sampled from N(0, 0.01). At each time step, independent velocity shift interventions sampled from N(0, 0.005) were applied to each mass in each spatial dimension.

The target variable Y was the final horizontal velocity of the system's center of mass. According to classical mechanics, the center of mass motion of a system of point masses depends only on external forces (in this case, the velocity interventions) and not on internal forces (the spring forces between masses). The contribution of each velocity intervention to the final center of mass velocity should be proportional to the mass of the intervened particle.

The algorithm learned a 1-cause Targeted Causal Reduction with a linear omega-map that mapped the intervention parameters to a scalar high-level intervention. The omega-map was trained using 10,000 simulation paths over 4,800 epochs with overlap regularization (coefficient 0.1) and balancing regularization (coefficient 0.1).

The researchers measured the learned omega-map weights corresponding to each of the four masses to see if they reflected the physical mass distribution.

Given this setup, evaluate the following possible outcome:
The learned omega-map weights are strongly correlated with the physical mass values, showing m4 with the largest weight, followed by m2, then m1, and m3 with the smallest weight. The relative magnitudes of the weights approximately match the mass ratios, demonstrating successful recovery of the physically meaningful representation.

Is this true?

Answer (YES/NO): YES